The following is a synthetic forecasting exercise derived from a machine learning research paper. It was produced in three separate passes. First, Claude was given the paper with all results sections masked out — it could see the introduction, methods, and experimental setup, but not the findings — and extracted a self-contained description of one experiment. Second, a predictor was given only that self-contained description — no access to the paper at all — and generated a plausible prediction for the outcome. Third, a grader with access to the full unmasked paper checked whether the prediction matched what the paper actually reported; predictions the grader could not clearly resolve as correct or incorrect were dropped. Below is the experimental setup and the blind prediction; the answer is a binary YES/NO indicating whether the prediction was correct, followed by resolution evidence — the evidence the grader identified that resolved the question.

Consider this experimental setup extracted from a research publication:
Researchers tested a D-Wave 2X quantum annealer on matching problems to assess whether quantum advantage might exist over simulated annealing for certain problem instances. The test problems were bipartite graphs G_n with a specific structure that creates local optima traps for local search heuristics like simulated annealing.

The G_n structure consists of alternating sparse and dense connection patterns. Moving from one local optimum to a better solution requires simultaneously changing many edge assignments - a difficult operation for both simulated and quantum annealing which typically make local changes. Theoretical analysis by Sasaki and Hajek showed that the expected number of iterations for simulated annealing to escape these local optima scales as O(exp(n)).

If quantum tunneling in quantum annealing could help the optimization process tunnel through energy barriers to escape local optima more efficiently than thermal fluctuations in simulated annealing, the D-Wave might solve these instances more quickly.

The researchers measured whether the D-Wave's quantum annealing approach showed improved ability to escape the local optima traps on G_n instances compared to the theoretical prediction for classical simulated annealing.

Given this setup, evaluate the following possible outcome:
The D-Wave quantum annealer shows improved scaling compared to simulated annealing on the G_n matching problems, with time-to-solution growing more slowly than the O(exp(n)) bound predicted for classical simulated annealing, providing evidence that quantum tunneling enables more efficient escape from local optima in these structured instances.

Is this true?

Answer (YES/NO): NO